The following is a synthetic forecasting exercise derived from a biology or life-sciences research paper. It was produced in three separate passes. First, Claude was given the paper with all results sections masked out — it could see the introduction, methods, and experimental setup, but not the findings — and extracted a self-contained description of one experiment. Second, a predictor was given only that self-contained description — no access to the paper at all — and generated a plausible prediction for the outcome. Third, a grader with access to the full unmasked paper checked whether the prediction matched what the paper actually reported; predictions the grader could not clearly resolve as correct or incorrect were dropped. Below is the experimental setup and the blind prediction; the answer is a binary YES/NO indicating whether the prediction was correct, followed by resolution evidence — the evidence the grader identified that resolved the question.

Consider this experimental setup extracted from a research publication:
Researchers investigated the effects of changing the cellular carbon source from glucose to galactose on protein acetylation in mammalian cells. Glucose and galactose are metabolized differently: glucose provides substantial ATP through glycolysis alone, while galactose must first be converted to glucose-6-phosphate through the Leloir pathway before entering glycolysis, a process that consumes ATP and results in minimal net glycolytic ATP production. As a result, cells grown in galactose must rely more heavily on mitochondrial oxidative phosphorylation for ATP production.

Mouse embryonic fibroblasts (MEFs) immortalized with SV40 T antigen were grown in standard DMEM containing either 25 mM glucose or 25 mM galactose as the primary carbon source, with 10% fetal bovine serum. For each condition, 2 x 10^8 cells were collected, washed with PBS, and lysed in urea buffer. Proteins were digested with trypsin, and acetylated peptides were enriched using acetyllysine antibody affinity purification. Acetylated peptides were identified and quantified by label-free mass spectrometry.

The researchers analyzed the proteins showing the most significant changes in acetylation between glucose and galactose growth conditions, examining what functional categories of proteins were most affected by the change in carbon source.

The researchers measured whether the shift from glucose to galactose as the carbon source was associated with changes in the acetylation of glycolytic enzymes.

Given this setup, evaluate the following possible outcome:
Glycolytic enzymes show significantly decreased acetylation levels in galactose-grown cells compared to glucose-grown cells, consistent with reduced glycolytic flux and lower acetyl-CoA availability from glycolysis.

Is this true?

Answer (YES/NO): NO